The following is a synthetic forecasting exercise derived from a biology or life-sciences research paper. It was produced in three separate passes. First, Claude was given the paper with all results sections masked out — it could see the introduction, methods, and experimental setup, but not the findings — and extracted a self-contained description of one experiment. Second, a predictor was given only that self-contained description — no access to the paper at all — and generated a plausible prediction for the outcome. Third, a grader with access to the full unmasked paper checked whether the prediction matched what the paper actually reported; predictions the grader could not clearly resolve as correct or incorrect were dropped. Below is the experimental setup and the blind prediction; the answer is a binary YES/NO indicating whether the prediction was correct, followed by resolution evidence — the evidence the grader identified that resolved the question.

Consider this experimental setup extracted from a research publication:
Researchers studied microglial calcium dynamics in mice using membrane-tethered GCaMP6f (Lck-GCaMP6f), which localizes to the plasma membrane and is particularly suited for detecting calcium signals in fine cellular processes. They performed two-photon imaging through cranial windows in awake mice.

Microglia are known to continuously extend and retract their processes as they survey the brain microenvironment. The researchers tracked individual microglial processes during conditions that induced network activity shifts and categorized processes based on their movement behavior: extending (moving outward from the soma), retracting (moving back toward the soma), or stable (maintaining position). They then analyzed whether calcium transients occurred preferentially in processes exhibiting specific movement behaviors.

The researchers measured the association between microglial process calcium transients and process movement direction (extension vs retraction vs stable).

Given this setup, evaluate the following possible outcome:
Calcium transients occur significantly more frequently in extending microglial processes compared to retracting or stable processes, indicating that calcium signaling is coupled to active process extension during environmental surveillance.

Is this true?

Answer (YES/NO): YES